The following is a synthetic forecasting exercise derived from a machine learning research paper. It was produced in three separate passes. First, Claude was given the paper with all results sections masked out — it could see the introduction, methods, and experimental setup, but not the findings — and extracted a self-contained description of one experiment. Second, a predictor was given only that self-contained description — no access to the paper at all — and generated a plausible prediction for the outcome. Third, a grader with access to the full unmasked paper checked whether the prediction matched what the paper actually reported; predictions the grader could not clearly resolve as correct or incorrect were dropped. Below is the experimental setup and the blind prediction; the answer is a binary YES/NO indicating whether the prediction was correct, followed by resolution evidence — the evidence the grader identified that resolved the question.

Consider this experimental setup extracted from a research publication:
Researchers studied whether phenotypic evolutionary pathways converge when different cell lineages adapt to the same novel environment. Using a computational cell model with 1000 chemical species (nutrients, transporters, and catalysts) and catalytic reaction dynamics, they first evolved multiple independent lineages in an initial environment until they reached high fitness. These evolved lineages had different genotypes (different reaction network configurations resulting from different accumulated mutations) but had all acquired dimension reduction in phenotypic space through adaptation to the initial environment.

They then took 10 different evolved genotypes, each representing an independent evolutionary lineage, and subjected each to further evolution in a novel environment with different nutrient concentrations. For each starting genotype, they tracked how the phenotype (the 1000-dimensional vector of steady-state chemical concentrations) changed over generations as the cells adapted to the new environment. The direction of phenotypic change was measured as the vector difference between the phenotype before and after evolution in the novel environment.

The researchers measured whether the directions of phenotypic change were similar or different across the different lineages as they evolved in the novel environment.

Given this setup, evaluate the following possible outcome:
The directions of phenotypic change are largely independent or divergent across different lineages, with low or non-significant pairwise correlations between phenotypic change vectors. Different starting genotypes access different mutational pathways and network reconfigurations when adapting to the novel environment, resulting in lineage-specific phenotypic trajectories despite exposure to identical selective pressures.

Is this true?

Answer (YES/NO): NO